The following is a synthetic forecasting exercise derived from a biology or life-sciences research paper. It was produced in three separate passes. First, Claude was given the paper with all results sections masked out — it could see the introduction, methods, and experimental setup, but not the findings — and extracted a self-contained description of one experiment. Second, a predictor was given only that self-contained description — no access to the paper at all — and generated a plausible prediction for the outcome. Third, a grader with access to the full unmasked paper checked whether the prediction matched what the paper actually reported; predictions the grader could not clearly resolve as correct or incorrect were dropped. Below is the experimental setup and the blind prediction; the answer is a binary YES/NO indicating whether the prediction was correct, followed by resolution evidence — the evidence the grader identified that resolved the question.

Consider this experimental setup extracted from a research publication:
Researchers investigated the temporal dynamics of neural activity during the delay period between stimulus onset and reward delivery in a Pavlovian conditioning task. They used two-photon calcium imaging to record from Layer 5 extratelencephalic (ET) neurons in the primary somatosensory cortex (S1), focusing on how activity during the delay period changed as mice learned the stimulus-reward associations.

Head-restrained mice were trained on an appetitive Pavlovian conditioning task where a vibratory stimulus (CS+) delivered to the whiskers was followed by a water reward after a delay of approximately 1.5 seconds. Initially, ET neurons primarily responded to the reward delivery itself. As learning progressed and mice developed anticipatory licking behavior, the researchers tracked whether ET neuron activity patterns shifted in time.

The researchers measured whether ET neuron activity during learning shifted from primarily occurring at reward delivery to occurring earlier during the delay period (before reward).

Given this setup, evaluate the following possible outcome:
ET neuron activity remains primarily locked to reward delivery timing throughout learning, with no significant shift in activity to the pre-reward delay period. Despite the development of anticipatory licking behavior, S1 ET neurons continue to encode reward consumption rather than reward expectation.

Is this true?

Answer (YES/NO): NO